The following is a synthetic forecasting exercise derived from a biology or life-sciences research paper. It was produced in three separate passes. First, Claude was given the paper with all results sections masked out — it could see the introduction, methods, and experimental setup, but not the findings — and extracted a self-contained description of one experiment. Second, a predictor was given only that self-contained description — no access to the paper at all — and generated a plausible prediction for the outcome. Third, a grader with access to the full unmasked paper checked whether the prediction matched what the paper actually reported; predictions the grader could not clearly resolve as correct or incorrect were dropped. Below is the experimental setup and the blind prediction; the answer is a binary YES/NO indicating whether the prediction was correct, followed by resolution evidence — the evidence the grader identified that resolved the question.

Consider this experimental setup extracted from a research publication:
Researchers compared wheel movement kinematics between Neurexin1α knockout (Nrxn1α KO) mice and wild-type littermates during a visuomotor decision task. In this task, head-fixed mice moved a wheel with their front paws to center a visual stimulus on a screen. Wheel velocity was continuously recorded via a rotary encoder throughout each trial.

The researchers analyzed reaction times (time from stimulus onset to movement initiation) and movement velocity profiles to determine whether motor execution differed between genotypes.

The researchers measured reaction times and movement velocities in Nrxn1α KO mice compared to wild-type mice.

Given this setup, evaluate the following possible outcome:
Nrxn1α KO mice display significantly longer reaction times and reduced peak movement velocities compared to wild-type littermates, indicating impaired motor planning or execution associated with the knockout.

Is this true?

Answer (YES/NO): NO